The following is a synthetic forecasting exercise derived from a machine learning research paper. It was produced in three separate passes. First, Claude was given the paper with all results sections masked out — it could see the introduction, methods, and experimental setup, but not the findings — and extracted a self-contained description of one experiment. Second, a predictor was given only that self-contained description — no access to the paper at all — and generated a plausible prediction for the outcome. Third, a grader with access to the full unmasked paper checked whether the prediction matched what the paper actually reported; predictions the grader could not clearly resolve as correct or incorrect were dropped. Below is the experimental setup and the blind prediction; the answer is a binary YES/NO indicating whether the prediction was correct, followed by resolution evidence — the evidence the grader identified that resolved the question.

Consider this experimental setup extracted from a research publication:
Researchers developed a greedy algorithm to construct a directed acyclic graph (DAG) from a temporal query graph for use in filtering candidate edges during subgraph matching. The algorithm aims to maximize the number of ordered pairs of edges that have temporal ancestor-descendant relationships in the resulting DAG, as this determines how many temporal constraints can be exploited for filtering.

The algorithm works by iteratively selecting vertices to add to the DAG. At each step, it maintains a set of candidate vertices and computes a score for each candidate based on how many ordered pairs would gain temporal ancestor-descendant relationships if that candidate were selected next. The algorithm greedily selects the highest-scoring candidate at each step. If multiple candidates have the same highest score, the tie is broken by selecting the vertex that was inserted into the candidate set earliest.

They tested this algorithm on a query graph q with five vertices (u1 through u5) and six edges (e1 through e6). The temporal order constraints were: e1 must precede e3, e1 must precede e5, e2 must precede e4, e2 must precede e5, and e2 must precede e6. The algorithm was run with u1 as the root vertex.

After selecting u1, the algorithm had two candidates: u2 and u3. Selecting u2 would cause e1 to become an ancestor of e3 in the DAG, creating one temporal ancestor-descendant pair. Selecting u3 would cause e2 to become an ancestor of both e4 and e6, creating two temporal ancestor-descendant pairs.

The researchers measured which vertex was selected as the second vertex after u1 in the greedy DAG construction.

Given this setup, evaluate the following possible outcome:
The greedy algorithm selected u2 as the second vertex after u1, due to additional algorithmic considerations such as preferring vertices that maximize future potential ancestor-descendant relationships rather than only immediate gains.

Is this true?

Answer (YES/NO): NO